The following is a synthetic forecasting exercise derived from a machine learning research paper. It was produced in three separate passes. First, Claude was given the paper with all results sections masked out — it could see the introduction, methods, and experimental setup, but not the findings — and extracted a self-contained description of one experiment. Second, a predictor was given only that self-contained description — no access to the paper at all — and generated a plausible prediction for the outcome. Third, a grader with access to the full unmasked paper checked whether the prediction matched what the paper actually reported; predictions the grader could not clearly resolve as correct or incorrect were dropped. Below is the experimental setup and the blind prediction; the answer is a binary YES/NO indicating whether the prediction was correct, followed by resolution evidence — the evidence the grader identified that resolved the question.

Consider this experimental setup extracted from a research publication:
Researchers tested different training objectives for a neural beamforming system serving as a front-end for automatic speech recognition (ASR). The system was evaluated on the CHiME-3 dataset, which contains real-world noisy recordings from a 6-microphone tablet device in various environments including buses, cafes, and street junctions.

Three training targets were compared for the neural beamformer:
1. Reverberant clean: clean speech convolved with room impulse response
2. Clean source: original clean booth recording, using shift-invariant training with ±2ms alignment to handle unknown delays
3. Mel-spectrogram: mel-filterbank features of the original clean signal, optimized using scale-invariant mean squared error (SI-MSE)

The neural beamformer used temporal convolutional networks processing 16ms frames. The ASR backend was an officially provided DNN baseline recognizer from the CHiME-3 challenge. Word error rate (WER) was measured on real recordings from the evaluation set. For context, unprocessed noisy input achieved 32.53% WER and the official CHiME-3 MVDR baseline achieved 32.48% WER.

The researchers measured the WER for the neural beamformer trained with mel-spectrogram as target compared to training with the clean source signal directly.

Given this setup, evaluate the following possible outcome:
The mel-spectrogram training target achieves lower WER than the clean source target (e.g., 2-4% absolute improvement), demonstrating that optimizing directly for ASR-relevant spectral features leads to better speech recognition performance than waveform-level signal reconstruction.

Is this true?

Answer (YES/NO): NO